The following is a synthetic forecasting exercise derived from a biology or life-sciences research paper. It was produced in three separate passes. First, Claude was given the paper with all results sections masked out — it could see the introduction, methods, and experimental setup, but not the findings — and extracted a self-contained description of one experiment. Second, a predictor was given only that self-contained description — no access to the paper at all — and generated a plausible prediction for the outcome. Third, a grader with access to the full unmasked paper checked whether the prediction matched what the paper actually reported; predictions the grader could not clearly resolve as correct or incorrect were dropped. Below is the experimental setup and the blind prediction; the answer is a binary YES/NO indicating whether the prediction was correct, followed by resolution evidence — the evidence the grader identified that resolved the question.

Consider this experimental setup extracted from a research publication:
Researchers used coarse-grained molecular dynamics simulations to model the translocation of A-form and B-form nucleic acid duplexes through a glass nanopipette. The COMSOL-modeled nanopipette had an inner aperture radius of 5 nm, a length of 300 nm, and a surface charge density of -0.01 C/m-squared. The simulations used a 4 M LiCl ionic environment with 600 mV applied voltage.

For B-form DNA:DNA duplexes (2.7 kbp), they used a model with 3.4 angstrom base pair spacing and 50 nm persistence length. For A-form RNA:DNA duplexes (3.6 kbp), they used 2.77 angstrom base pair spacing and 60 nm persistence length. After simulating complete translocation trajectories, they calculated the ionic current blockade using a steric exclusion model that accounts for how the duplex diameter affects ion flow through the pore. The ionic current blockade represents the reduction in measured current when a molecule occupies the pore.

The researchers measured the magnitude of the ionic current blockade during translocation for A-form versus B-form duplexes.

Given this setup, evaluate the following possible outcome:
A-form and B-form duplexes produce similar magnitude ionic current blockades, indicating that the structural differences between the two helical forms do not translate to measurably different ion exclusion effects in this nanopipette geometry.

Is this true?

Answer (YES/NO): NO